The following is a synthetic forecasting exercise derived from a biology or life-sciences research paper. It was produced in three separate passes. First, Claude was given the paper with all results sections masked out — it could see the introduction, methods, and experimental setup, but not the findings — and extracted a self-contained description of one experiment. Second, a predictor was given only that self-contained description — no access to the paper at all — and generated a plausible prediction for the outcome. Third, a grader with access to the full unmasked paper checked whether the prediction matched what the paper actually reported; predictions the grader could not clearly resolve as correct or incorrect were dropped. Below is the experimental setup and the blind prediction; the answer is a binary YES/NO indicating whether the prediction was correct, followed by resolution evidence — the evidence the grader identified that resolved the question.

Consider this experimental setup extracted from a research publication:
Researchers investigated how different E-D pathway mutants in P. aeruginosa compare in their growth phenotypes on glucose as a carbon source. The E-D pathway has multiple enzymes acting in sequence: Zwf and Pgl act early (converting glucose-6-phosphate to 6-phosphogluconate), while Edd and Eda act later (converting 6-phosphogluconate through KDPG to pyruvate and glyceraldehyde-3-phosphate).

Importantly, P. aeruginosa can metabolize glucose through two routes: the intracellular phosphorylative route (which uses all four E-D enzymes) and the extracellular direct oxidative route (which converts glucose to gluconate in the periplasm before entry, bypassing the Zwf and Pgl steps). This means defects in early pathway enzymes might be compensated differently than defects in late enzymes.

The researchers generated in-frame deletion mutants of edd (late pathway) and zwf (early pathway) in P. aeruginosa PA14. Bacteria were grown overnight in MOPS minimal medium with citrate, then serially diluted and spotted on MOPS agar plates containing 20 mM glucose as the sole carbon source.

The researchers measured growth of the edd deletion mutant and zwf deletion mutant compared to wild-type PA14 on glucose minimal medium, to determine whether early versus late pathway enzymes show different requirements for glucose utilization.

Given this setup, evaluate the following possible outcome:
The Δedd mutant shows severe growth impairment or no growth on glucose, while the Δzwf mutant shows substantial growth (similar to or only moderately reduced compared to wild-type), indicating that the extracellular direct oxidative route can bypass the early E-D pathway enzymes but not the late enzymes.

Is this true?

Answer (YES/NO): NO